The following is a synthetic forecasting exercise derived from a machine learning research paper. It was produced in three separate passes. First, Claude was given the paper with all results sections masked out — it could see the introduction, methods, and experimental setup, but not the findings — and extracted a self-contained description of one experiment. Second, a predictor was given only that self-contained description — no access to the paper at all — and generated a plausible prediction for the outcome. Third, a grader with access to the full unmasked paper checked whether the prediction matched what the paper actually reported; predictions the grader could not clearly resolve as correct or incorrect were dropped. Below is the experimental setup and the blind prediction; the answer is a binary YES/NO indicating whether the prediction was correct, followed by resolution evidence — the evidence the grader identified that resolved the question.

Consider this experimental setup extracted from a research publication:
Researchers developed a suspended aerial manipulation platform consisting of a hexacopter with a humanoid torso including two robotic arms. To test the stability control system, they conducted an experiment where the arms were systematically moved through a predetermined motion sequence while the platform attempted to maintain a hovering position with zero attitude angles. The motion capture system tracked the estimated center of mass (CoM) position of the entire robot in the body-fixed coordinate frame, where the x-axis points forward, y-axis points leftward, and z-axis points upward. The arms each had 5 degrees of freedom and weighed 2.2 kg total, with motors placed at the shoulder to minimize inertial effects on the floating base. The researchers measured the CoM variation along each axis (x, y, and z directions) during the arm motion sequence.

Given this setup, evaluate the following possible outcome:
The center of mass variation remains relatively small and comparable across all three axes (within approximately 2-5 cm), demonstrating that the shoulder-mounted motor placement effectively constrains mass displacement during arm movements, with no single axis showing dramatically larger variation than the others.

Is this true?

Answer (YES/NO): NO